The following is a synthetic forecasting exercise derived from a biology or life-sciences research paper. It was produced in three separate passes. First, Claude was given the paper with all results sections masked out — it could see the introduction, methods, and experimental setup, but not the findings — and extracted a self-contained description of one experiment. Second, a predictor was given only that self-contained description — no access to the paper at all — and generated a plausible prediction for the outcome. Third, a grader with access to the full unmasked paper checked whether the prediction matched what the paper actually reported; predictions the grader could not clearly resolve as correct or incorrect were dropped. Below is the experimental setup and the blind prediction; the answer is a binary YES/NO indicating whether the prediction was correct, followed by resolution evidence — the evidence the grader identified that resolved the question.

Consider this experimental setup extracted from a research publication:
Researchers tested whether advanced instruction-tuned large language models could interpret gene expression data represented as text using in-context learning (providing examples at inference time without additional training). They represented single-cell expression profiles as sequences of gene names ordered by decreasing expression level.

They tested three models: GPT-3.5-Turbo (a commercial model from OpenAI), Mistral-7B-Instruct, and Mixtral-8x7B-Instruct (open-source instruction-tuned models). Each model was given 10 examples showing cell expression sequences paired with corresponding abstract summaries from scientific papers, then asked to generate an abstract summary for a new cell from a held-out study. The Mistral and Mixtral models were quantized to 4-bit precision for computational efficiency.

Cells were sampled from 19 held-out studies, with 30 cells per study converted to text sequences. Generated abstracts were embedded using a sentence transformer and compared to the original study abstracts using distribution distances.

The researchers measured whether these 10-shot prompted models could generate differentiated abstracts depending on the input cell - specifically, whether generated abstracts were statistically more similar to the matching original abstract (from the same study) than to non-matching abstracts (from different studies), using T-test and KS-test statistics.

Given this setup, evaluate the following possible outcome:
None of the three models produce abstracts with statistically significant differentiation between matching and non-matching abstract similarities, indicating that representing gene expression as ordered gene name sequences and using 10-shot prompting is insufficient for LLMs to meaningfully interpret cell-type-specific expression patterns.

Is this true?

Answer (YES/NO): YES